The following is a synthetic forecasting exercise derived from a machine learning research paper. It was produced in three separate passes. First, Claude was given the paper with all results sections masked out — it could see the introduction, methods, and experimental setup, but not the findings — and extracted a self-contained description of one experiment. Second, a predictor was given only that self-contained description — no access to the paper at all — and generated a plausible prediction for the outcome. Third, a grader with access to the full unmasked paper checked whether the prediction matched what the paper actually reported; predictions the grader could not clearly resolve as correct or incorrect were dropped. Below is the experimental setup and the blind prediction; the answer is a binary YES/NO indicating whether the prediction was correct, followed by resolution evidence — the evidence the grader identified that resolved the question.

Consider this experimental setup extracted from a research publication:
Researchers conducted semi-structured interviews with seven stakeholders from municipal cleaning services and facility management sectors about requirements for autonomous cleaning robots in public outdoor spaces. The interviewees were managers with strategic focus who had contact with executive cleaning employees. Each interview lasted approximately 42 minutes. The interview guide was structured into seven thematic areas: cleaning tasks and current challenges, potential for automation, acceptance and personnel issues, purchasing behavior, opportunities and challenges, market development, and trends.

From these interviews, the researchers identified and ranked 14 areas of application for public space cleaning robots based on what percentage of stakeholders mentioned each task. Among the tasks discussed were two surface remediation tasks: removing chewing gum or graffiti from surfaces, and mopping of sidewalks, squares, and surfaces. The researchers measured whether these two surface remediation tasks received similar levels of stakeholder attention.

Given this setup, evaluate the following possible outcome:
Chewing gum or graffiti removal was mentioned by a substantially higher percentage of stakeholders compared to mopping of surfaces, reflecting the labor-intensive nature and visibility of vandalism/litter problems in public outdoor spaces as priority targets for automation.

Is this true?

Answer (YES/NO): NO